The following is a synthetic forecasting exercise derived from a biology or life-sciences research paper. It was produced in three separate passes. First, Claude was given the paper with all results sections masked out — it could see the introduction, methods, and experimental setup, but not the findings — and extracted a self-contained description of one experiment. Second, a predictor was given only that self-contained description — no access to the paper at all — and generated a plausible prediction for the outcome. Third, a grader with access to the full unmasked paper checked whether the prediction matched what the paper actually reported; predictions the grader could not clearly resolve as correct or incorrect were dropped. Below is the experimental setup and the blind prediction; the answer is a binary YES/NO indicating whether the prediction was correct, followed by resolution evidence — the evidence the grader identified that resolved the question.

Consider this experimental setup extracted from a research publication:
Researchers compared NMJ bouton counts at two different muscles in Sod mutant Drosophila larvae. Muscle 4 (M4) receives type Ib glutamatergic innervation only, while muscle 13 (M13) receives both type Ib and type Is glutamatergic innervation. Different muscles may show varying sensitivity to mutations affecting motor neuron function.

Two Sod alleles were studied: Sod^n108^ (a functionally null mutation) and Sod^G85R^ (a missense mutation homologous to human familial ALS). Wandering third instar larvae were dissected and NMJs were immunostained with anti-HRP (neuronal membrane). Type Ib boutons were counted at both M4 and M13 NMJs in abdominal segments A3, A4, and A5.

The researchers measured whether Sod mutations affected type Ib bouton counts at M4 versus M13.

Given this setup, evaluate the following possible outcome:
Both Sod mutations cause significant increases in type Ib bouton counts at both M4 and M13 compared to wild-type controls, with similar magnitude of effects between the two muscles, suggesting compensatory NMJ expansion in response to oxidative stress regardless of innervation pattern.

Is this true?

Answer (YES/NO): NO